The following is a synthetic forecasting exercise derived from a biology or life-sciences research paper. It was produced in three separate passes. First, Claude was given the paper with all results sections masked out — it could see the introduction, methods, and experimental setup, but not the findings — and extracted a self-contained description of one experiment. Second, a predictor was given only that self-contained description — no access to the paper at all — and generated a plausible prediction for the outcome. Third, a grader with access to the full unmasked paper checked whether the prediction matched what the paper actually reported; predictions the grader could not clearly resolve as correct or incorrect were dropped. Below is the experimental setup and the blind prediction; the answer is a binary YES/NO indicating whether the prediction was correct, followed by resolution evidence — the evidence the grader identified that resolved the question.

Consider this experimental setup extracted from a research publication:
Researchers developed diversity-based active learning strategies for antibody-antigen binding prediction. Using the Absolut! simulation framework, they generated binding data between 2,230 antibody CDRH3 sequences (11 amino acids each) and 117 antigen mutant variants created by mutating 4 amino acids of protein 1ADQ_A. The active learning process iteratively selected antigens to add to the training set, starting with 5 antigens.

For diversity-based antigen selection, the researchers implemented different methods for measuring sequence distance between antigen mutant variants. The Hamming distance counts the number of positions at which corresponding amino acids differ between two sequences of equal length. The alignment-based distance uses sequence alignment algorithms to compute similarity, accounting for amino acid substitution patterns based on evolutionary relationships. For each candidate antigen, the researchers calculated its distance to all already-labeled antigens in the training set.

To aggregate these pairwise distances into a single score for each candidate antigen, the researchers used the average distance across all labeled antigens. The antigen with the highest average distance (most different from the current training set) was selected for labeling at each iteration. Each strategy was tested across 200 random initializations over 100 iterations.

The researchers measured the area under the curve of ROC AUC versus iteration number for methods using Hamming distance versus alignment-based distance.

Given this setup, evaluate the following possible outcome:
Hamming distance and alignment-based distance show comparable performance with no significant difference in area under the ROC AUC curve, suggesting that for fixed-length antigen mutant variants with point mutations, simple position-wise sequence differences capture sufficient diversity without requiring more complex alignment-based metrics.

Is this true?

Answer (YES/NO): NO